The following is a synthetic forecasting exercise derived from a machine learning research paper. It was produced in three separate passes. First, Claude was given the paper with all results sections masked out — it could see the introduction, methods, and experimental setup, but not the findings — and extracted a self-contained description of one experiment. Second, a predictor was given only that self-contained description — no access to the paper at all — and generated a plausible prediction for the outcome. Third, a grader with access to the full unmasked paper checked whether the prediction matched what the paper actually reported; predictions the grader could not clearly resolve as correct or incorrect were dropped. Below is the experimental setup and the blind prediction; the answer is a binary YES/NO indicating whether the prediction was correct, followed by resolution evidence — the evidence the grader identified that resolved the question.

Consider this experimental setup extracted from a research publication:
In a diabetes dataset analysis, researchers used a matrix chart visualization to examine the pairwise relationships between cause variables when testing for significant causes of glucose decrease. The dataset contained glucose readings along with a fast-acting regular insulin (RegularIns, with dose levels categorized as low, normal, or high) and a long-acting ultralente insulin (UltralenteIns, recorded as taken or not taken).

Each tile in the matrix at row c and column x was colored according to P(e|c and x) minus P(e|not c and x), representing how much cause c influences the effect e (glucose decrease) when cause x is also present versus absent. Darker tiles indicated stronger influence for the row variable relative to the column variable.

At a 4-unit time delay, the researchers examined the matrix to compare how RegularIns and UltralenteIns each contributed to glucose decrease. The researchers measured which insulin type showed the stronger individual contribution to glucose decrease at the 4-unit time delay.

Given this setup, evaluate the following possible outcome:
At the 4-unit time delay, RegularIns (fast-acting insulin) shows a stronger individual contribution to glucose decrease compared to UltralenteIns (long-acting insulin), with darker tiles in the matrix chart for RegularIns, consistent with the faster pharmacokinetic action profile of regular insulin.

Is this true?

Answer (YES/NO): NO